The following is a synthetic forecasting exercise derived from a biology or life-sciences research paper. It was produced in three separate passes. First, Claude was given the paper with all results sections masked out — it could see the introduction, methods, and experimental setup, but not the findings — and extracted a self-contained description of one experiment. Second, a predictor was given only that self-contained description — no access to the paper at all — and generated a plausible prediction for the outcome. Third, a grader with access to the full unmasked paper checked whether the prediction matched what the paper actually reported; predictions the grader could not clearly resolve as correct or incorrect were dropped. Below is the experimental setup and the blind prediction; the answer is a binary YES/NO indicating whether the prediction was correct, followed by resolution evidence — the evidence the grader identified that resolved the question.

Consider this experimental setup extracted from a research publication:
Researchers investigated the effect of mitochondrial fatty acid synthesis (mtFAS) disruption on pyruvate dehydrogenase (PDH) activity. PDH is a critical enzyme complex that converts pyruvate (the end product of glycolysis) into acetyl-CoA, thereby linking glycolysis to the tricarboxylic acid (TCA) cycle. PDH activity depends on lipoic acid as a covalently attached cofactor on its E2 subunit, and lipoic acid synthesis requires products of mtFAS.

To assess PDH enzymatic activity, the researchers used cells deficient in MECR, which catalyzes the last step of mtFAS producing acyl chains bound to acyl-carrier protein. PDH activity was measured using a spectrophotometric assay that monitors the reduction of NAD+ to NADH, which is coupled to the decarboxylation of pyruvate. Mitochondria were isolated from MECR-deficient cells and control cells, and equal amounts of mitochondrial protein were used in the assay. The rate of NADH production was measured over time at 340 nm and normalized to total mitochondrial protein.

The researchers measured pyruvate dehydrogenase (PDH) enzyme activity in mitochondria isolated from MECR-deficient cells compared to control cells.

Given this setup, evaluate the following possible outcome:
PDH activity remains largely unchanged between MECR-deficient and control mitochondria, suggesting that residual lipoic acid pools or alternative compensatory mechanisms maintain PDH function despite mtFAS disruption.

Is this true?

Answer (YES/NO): NO